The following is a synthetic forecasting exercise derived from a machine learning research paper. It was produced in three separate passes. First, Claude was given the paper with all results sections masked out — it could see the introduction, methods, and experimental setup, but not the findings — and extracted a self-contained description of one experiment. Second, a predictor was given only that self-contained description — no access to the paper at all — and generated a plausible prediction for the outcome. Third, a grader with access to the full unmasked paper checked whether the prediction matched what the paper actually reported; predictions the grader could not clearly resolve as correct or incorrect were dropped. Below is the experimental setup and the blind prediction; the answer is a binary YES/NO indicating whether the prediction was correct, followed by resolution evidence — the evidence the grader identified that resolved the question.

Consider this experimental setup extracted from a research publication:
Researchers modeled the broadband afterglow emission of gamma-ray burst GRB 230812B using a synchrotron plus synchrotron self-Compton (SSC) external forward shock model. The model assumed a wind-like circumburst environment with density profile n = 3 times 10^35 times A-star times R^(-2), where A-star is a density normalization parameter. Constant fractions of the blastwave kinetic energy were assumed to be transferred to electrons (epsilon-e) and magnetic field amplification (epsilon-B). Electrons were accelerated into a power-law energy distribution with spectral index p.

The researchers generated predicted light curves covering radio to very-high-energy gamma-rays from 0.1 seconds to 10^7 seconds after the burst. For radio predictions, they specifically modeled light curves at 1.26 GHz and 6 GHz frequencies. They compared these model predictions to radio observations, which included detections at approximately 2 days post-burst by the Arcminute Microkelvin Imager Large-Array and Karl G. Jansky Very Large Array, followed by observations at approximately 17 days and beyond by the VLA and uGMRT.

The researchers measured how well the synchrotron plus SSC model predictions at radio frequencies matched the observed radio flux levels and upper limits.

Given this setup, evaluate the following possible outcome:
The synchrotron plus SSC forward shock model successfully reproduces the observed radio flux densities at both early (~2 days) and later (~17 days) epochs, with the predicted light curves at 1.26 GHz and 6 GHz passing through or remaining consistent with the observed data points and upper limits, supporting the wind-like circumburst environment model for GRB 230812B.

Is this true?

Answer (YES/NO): NO